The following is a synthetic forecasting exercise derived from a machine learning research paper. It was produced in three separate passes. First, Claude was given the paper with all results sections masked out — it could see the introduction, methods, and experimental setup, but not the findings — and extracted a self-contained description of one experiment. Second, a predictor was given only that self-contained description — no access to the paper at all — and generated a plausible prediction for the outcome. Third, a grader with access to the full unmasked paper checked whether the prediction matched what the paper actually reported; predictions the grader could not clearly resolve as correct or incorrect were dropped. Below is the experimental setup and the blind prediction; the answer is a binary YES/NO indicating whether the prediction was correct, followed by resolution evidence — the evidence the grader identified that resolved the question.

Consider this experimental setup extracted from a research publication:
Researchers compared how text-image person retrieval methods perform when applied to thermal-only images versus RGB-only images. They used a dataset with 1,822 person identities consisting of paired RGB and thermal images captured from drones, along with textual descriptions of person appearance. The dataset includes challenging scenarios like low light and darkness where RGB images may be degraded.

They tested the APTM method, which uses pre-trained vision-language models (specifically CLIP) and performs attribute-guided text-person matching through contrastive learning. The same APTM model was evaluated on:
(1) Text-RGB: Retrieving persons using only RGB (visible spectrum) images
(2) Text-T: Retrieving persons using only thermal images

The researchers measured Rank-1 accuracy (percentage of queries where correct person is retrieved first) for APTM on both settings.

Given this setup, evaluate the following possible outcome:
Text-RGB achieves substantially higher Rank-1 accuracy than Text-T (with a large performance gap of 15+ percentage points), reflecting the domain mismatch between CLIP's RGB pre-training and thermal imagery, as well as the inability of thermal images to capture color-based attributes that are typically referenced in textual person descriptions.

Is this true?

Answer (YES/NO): YES